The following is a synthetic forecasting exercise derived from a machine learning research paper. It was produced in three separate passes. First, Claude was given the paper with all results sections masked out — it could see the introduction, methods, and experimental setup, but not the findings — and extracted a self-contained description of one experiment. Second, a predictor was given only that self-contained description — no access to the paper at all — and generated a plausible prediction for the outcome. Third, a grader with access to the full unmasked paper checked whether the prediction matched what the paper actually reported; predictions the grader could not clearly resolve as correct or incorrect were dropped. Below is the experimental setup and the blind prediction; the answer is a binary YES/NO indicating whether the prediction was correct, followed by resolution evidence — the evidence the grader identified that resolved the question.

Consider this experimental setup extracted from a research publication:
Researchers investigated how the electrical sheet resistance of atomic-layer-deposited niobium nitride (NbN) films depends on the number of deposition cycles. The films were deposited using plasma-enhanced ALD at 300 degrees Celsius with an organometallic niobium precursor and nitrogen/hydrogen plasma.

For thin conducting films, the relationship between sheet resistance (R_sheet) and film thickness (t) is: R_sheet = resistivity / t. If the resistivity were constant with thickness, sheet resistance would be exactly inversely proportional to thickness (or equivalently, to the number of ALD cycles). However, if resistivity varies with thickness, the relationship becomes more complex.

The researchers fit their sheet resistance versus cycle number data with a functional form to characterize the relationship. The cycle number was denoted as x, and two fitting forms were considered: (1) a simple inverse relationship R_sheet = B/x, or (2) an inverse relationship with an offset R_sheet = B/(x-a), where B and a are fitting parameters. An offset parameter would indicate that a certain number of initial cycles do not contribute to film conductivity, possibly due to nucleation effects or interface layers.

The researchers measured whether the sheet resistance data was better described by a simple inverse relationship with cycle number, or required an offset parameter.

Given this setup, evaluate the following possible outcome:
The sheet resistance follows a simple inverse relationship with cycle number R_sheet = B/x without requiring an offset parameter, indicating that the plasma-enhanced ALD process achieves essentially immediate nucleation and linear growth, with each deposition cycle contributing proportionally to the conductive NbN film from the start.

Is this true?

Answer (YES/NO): NO